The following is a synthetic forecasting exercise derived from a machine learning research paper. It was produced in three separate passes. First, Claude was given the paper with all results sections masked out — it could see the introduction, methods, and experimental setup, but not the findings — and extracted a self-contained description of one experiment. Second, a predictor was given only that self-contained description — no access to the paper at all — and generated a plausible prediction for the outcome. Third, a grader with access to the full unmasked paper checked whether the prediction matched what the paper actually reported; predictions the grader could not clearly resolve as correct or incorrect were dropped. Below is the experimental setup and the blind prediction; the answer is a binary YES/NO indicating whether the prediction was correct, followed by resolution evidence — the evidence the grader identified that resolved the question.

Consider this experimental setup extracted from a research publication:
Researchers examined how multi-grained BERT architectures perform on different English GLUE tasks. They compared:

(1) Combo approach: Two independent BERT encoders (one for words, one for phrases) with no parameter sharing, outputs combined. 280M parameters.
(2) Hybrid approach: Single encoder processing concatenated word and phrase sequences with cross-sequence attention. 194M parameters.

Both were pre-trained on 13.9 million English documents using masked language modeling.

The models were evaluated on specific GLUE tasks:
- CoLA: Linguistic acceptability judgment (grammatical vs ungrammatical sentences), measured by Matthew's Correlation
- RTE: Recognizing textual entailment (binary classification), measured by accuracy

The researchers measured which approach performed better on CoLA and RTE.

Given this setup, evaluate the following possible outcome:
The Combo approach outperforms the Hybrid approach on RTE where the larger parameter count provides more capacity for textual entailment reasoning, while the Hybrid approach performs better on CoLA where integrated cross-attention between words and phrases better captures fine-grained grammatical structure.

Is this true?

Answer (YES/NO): NO